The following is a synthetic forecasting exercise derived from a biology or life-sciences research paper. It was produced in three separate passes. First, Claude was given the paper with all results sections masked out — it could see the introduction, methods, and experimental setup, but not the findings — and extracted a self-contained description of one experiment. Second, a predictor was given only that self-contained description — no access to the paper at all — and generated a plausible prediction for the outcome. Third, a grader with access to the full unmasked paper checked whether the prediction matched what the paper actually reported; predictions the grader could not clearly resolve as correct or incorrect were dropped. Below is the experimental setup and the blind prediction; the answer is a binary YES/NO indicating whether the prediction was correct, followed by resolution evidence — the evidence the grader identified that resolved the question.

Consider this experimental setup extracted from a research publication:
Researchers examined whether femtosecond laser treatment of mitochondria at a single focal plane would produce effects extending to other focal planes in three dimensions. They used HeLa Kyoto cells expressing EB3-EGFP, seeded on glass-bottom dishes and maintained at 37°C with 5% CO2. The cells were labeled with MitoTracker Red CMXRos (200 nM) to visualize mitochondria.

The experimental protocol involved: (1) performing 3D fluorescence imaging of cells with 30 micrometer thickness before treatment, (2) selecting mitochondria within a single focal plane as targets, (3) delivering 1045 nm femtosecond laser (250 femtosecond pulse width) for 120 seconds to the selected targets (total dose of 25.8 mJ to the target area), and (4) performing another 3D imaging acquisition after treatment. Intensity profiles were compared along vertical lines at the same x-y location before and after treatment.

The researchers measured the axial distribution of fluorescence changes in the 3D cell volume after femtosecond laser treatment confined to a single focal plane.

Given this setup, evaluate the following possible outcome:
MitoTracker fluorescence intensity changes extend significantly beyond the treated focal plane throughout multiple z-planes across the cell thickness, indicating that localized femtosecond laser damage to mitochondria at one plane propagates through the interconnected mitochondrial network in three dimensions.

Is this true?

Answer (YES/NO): NO